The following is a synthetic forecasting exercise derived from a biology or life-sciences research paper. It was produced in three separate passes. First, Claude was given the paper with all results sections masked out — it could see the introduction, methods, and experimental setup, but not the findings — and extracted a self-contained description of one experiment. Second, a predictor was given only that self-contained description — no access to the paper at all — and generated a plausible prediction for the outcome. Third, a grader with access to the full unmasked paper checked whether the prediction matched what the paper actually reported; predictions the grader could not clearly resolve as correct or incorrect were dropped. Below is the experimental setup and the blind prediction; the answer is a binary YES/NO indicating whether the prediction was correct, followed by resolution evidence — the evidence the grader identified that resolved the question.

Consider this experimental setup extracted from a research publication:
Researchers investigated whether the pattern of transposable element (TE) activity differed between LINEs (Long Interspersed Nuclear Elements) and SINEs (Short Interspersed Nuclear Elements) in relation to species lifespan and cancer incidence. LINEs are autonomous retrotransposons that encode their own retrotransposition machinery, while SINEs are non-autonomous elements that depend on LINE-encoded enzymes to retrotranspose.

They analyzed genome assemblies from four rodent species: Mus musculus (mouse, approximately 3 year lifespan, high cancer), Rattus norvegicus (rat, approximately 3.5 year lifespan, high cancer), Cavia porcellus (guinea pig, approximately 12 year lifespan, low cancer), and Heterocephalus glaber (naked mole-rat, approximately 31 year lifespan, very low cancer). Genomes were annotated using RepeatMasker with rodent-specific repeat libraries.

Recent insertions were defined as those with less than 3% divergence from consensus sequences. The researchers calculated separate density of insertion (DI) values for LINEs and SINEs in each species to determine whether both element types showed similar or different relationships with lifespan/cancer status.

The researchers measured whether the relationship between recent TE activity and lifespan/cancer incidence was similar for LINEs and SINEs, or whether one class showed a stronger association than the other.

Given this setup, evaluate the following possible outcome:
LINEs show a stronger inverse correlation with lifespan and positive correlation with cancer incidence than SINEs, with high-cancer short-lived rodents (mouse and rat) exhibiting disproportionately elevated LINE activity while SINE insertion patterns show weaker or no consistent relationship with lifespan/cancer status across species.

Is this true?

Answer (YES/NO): NO